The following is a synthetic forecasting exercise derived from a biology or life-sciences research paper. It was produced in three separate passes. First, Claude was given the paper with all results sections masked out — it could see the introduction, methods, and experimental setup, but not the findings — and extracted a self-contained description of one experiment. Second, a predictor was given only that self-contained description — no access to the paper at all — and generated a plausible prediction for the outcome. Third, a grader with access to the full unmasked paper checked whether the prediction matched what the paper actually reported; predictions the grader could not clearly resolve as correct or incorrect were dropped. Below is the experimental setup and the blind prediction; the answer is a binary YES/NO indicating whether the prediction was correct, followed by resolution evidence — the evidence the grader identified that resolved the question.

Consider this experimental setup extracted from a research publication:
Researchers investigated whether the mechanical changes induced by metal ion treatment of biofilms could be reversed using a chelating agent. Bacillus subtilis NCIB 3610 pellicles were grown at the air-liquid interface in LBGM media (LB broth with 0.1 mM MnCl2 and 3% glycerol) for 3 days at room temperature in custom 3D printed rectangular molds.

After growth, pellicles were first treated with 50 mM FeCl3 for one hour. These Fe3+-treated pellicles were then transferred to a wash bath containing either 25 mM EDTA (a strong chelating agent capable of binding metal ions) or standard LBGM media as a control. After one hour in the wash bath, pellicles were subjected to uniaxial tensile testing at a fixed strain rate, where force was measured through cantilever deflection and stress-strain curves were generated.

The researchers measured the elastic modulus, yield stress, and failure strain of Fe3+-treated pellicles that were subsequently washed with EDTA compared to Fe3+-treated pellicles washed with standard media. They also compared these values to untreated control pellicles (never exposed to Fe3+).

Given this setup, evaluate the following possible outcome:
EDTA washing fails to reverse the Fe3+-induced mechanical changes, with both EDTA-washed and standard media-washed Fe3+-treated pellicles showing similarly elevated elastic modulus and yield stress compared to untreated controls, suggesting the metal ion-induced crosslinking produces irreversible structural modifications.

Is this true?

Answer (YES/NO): NO